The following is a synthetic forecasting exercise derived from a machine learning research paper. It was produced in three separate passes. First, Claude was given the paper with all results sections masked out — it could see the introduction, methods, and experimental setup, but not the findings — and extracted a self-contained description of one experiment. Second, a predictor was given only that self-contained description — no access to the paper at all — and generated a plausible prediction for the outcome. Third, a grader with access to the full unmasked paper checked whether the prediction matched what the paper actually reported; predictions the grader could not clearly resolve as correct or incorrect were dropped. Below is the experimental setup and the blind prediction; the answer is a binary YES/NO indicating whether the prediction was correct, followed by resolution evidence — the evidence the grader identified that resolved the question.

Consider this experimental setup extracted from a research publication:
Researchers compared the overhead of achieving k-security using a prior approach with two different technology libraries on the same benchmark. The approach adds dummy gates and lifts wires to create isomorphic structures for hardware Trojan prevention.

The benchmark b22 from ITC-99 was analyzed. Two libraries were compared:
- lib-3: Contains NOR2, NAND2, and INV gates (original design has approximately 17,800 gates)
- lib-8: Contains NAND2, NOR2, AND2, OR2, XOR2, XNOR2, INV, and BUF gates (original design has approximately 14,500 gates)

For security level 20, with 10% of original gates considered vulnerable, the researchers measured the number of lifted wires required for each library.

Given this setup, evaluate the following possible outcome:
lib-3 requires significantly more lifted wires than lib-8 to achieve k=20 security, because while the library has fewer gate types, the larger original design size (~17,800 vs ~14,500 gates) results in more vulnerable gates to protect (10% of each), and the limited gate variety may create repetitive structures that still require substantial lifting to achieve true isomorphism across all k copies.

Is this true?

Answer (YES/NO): NO